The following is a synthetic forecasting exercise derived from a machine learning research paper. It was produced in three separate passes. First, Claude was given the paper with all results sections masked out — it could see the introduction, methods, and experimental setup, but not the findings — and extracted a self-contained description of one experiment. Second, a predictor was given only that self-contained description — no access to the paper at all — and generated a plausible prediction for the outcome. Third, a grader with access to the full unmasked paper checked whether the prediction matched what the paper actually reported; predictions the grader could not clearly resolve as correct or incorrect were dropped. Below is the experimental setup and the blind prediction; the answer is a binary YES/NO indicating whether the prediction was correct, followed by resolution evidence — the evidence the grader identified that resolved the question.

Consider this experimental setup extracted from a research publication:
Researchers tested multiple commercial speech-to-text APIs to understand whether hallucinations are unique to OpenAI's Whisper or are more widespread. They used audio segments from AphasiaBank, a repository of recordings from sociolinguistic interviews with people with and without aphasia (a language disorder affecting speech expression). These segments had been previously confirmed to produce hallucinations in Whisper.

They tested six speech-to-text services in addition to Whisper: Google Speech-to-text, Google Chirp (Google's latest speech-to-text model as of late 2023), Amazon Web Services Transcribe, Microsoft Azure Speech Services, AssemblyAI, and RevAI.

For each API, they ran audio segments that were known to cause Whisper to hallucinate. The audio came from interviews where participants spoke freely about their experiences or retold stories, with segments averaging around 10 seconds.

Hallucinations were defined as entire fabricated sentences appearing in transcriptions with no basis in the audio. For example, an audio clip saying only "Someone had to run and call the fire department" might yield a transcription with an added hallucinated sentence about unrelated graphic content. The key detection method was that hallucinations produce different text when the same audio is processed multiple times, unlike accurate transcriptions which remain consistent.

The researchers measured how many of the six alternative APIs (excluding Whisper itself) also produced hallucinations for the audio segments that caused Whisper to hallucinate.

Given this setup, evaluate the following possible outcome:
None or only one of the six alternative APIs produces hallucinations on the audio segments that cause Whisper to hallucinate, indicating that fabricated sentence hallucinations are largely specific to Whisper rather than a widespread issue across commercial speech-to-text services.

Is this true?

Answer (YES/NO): YES